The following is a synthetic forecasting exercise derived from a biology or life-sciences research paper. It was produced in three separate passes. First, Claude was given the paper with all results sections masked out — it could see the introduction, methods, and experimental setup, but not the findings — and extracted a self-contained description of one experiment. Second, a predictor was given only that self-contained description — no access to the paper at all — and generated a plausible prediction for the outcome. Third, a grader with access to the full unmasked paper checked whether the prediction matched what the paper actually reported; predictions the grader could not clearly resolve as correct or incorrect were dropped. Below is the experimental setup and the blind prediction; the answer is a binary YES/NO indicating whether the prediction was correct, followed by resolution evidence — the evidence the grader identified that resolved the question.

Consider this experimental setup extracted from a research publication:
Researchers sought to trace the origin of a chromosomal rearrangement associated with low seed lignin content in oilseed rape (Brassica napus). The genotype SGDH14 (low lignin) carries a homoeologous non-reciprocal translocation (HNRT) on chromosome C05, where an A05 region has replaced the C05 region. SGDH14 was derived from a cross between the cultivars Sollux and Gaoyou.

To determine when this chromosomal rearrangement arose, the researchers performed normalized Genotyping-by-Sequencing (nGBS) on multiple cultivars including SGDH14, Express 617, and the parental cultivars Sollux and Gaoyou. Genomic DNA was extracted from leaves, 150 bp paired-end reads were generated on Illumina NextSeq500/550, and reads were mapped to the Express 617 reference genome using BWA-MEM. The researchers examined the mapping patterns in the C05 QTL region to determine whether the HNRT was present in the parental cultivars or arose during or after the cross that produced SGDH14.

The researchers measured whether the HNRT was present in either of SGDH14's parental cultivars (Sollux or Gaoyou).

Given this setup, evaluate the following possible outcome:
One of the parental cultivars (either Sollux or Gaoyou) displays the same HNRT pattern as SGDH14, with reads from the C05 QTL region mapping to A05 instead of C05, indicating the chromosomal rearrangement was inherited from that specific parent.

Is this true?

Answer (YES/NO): NO